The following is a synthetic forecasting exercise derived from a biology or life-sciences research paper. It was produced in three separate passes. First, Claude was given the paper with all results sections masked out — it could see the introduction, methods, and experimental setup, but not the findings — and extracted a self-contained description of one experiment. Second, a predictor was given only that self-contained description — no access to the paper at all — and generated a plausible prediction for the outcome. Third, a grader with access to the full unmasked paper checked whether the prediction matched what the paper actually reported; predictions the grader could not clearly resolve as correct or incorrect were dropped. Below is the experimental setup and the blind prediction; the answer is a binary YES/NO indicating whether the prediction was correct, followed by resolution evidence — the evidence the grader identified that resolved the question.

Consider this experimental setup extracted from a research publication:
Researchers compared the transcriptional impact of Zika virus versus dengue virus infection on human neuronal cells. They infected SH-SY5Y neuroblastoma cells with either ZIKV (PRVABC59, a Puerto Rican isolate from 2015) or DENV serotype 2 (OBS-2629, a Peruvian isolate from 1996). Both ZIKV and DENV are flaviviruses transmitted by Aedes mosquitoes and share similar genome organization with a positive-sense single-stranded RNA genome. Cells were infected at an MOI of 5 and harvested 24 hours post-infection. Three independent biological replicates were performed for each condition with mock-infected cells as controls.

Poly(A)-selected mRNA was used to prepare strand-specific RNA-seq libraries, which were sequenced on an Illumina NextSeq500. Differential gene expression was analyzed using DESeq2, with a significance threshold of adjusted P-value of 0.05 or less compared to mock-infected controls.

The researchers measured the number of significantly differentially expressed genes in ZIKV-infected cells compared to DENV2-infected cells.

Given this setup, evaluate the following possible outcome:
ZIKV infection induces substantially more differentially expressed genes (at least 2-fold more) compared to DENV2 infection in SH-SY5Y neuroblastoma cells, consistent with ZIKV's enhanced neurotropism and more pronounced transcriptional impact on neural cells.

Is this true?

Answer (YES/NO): YES